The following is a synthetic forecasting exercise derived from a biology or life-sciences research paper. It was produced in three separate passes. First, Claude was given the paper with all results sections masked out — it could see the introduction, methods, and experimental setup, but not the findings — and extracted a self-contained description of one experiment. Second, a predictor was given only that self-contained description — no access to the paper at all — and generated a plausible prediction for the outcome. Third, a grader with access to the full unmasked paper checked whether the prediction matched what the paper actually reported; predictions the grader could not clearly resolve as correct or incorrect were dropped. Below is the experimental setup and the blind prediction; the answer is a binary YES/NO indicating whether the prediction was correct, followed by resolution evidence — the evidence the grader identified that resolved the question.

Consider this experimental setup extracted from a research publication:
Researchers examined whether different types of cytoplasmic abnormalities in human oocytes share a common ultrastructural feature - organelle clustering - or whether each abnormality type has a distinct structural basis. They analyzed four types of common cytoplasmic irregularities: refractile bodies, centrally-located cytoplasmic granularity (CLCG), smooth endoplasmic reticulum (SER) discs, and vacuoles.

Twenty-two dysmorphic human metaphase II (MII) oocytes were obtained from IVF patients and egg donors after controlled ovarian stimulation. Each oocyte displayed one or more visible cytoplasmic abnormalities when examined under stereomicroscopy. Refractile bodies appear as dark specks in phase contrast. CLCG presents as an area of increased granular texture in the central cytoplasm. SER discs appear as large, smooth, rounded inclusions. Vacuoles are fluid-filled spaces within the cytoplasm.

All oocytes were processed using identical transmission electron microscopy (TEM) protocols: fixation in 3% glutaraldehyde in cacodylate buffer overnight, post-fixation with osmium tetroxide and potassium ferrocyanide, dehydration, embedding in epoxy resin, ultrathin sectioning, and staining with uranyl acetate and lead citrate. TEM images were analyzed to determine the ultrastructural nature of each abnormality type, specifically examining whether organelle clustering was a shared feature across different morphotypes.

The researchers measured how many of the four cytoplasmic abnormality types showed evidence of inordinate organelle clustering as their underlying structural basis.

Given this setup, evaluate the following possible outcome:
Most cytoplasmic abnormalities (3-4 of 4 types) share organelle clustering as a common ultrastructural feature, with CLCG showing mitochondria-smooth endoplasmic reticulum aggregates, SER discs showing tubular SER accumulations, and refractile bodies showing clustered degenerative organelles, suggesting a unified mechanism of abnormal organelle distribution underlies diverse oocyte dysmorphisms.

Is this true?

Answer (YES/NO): NO